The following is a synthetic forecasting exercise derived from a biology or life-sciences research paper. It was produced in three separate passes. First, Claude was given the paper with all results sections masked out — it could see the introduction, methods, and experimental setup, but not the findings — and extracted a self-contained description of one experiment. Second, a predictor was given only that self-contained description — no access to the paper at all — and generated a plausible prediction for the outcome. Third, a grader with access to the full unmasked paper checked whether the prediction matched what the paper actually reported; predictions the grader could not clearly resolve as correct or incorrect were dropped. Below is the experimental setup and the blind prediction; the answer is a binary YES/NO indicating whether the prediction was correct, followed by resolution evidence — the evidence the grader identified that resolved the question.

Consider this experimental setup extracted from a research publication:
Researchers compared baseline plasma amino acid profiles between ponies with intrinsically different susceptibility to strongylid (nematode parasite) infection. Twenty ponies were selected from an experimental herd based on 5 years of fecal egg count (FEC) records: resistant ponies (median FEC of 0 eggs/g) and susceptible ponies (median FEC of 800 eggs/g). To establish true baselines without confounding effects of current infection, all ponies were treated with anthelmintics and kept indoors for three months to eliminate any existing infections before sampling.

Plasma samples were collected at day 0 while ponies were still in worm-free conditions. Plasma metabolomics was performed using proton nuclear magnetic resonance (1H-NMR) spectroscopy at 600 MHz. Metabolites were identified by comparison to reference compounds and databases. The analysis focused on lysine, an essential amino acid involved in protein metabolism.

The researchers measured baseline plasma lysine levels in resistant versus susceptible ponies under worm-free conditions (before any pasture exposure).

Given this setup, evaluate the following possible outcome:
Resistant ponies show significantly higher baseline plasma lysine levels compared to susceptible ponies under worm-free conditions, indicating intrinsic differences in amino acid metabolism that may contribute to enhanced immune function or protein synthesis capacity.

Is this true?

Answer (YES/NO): YES